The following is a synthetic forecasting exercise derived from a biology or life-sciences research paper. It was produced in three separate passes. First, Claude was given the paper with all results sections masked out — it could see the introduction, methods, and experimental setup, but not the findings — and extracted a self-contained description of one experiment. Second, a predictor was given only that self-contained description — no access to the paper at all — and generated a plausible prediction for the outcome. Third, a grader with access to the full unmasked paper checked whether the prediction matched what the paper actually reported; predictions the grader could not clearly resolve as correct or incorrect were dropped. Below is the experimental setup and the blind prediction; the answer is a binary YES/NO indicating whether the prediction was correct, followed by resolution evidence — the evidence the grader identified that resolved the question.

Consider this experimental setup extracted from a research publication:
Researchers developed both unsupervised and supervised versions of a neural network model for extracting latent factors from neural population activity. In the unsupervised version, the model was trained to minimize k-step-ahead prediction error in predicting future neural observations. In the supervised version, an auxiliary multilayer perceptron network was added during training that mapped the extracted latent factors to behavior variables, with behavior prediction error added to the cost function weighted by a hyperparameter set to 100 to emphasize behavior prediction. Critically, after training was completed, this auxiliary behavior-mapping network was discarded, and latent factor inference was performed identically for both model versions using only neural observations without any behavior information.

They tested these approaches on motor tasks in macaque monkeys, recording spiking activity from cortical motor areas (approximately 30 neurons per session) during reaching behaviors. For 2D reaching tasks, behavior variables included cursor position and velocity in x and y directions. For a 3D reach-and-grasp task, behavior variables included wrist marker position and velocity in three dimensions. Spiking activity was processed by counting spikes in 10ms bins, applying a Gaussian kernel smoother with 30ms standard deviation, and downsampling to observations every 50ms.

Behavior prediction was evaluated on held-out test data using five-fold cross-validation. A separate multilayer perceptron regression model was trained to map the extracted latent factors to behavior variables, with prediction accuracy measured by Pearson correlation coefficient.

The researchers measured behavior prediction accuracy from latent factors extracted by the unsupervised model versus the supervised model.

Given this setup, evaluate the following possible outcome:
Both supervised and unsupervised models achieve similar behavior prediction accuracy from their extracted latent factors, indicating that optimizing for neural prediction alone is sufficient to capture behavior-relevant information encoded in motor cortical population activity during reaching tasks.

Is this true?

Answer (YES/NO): NO